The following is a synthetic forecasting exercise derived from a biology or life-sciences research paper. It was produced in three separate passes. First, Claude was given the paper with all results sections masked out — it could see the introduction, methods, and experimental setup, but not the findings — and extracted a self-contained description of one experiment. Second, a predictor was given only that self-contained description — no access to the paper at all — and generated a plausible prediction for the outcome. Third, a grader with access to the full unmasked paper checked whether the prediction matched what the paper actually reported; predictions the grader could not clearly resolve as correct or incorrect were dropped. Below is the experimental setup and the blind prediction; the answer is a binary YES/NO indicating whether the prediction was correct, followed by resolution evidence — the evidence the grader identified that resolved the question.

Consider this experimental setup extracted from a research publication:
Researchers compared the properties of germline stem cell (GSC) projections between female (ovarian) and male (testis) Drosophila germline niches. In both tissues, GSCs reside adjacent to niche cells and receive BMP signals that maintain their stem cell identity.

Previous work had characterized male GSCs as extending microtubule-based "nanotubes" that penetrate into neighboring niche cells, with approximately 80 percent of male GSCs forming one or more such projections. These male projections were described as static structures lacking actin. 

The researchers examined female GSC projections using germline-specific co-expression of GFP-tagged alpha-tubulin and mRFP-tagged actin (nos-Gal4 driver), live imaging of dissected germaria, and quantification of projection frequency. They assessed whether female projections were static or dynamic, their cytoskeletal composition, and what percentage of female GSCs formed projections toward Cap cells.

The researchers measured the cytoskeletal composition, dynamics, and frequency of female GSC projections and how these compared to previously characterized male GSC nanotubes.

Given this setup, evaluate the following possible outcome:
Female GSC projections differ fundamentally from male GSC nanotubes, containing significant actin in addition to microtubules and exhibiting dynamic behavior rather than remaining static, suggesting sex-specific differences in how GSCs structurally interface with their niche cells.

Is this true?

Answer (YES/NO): YES